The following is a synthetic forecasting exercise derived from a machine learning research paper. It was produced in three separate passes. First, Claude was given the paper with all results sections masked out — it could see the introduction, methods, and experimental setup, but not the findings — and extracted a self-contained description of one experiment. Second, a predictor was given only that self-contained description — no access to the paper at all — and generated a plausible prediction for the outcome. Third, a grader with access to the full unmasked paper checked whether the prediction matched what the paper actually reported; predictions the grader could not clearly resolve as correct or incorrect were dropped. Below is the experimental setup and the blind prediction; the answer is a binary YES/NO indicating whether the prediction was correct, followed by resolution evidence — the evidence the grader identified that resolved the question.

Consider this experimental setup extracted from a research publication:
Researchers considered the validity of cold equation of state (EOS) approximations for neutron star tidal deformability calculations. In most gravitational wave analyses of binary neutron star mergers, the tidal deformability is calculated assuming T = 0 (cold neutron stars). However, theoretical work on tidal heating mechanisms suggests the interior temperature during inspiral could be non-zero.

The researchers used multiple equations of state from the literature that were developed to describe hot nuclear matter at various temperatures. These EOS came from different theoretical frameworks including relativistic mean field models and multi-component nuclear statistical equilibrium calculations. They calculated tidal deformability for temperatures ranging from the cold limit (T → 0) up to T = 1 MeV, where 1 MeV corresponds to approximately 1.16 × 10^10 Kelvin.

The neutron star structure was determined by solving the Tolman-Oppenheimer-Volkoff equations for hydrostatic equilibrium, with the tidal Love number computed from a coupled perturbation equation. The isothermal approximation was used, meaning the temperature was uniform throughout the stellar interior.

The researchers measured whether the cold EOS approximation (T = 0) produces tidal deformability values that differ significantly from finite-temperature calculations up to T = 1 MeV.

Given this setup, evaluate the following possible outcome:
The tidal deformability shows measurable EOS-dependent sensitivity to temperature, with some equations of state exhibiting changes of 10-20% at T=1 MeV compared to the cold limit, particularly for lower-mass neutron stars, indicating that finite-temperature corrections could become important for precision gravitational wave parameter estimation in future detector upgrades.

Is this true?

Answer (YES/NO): NO